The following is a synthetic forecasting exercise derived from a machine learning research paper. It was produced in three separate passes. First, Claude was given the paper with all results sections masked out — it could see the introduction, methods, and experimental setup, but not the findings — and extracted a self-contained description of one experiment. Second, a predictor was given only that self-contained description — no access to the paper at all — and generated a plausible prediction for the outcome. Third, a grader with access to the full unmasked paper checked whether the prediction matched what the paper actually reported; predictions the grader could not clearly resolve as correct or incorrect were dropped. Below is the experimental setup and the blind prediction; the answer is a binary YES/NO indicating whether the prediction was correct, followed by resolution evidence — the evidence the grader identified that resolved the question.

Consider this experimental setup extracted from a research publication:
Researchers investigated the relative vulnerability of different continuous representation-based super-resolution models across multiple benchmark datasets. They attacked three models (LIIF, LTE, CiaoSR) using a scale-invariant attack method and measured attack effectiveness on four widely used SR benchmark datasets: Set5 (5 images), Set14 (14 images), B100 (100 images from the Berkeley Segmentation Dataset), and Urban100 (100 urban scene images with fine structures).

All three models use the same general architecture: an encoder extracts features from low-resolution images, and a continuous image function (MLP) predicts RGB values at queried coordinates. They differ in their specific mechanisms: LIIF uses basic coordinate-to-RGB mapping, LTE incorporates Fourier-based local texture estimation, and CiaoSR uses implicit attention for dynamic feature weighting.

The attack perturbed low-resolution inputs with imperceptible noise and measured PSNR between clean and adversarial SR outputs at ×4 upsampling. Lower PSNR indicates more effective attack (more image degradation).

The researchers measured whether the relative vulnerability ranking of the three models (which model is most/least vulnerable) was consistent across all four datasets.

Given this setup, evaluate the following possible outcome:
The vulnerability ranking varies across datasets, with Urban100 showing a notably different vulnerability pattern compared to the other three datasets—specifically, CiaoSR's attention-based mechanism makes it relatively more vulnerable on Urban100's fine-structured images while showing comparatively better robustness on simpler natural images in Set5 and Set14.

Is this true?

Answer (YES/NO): NO